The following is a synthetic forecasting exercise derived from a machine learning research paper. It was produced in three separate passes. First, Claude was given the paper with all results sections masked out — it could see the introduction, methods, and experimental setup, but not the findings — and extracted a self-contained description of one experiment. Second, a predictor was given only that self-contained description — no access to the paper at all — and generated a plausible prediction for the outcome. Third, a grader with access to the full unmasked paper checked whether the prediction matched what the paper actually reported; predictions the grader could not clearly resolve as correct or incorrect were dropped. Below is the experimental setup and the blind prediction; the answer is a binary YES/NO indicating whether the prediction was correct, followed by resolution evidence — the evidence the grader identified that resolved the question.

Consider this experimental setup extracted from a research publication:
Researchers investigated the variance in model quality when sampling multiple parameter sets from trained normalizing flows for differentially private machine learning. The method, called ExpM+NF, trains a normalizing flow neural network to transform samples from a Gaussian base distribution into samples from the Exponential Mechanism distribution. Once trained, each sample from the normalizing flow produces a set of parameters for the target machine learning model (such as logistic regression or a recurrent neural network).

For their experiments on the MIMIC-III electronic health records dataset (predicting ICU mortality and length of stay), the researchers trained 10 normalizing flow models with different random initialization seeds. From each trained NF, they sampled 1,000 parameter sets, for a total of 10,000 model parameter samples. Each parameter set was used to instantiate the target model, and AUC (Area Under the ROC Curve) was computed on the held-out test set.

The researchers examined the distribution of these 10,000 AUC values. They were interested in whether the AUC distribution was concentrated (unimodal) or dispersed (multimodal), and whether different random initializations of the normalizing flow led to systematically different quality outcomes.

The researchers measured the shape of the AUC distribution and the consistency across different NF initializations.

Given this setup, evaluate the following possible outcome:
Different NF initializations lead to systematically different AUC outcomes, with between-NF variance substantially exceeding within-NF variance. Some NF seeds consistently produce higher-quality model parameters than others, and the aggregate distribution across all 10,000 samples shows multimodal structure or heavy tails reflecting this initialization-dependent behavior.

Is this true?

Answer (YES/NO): NO